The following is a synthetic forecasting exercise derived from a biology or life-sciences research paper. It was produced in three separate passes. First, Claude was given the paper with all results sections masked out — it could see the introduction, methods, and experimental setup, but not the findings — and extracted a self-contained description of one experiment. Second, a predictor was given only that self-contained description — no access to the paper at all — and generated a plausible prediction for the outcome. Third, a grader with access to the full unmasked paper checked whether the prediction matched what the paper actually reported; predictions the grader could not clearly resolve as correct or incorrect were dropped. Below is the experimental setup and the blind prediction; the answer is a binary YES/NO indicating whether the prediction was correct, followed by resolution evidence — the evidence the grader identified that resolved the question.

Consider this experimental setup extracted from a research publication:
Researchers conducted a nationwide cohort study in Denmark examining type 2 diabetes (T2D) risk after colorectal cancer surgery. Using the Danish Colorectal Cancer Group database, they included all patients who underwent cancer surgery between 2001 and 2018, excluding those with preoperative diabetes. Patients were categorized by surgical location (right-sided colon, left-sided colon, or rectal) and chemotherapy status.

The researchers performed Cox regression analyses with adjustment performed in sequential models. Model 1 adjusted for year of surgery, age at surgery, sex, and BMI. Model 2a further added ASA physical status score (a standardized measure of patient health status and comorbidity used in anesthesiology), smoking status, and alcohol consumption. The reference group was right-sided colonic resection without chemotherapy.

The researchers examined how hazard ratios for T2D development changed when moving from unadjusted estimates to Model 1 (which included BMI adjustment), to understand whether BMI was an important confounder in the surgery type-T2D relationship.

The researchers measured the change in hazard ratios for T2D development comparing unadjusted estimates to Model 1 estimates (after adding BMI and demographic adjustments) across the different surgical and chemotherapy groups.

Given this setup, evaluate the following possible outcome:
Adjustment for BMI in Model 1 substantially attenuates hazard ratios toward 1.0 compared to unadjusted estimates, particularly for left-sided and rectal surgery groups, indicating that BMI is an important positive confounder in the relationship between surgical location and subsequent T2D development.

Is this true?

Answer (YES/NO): NO